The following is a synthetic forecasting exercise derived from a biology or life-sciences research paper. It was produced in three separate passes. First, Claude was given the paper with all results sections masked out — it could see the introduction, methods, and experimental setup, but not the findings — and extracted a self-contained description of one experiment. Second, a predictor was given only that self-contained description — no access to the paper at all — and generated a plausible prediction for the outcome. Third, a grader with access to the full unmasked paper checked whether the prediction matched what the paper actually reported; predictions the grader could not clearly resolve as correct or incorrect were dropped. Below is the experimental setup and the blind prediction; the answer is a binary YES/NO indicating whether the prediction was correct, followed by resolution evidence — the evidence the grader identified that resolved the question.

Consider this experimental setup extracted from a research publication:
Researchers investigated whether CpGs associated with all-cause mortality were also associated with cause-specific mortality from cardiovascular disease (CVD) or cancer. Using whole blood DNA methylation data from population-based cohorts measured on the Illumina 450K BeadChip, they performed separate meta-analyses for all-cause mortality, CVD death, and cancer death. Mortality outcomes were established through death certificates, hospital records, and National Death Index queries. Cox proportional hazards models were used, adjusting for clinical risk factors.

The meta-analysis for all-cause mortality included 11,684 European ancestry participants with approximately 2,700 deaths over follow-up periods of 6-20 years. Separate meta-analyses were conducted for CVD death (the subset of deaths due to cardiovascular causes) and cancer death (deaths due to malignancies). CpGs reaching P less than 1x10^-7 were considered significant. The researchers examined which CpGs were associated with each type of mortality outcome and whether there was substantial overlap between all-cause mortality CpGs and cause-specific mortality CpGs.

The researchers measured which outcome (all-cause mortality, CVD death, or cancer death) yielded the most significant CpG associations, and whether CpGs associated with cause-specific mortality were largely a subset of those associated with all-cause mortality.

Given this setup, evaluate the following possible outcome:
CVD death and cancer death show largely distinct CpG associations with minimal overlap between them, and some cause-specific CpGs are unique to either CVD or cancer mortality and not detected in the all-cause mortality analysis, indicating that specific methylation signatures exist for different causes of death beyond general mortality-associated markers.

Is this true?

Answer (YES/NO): NO